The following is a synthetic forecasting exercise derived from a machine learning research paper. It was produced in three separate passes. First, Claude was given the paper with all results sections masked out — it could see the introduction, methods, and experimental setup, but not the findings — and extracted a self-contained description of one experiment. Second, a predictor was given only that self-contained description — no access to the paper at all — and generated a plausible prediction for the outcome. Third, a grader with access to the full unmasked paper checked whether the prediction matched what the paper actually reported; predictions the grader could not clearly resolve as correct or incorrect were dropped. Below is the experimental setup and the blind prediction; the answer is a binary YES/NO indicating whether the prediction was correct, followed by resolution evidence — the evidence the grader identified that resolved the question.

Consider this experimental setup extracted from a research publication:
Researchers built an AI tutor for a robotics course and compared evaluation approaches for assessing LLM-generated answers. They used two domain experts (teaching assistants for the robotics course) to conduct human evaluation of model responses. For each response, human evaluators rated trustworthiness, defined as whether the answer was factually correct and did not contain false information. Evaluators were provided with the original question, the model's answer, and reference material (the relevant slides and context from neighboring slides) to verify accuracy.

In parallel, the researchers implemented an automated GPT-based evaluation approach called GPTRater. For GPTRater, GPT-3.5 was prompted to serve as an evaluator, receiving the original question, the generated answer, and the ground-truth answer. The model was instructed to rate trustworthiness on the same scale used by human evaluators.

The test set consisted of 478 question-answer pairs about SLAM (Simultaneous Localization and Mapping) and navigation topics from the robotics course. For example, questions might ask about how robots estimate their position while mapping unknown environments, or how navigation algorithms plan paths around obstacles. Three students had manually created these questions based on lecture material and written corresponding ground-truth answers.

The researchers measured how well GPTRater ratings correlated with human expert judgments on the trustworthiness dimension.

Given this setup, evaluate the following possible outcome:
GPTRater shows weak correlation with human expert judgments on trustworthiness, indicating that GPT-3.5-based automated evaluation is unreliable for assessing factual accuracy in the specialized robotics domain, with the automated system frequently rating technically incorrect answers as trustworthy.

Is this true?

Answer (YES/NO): NO